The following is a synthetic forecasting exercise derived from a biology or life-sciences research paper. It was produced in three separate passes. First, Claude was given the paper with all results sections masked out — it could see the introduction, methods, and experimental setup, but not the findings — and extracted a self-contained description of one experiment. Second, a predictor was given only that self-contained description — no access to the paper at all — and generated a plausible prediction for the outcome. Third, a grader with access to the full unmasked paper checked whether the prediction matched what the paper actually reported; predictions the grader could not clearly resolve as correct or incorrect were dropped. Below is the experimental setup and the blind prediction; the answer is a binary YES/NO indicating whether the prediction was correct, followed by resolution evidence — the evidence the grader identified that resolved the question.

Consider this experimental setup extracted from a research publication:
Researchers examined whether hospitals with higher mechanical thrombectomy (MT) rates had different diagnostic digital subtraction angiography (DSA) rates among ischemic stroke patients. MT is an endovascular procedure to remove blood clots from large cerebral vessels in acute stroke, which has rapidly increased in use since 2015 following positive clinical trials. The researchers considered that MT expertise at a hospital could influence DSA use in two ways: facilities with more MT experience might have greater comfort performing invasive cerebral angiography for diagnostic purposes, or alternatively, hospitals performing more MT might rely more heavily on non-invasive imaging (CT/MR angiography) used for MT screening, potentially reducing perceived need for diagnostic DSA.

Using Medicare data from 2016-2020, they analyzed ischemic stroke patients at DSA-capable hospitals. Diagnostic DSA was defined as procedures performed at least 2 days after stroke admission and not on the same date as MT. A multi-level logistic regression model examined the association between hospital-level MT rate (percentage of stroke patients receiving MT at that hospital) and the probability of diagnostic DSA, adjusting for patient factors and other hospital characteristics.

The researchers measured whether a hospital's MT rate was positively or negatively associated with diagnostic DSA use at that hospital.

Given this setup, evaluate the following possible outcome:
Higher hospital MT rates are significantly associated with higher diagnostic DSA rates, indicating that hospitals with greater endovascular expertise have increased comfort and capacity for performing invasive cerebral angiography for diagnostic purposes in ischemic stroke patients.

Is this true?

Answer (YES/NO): YES